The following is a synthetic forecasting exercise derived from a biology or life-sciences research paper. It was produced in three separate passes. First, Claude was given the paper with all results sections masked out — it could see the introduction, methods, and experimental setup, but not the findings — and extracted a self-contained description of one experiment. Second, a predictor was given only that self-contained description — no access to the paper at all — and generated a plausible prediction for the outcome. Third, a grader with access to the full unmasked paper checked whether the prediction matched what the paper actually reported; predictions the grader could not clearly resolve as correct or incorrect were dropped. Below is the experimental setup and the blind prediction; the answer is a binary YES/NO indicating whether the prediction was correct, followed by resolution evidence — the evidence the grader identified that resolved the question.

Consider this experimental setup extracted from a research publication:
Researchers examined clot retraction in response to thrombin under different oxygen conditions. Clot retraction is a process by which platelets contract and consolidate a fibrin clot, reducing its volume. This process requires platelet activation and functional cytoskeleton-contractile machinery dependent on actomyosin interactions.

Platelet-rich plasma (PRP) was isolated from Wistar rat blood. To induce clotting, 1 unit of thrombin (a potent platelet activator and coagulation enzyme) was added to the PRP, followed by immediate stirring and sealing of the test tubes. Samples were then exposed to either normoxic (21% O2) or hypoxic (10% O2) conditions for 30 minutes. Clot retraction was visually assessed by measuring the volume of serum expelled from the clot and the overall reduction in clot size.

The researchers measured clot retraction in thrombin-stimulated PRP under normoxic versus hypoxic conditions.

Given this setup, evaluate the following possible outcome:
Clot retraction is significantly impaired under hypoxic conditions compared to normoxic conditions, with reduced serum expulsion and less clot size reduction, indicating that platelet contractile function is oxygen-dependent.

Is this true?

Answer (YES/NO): NO